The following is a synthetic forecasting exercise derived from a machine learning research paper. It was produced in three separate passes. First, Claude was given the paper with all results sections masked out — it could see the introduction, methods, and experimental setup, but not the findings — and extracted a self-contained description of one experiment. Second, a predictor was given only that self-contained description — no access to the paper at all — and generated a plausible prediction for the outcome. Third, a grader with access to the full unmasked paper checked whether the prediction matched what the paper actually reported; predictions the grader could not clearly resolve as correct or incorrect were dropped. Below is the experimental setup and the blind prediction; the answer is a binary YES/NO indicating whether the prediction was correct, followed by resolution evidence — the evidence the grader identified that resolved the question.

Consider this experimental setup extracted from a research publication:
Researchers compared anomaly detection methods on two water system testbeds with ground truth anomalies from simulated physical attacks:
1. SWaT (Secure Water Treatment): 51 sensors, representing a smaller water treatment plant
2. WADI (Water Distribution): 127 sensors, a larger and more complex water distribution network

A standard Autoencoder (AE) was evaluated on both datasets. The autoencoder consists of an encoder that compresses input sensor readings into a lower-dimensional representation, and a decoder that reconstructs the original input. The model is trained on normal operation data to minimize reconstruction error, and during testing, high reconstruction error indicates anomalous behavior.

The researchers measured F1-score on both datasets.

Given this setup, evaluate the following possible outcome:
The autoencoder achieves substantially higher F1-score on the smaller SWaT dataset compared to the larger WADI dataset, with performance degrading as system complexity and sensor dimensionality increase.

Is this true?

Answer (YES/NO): YES